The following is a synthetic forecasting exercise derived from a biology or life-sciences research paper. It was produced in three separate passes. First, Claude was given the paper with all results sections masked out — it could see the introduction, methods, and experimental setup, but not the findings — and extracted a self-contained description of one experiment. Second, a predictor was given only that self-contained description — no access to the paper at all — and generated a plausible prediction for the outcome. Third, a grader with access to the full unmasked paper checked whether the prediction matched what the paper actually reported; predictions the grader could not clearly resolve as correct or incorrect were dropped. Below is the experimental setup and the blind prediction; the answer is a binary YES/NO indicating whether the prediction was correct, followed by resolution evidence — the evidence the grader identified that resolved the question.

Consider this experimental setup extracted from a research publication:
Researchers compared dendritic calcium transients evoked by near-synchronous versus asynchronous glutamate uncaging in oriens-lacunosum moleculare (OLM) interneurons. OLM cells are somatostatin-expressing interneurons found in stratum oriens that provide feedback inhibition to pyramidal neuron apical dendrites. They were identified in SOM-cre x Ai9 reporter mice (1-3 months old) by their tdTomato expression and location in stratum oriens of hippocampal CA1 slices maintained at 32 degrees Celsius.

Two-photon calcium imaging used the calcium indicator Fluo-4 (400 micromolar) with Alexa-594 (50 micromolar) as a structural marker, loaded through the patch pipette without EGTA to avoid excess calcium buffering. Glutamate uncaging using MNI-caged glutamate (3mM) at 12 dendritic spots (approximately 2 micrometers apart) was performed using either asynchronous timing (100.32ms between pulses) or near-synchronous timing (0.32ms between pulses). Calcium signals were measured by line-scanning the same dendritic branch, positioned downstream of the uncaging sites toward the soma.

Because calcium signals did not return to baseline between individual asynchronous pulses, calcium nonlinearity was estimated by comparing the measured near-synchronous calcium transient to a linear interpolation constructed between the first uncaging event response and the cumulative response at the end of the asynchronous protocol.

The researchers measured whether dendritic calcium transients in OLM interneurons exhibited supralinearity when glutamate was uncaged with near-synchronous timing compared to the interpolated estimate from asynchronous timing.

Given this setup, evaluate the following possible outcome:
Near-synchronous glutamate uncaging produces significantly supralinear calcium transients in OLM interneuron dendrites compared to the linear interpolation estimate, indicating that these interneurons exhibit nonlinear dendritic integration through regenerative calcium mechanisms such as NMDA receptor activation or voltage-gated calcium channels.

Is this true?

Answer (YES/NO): NO